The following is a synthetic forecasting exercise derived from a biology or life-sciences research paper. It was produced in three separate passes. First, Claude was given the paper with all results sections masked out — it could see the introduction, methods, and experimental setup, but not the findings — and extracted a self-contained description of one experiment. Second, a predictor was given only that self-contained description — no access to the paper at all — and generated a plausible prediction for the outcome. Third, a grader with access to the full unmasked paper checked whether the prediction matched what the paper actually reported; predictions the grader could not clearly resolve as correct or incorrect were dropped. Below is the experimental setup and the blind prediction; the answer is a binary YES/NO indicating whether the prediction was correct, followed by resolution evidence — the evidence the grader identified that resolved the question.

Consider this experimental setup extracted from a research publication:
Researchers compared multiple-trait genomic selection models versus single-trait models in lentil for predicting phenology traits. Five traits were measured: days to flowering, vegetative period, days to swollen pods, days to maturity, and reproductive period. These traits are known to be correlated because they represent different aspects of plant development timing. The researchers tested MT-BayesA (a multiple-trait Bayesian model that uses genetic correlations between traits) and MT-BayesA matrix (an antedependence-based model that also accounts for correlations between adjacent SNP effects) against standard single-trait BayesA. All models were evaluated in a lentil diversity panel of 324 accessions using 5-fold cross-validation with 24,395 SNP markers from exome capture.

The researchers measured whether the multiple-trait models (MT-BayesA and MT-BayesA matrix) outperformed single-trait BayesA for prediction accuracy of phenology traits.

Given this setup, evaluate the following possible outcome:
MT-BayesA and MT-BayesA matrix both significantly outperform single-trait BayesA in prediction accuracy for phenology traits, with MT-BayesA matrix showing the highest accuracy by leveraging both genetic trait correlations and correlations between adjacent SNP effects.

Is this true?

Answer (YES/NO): NO